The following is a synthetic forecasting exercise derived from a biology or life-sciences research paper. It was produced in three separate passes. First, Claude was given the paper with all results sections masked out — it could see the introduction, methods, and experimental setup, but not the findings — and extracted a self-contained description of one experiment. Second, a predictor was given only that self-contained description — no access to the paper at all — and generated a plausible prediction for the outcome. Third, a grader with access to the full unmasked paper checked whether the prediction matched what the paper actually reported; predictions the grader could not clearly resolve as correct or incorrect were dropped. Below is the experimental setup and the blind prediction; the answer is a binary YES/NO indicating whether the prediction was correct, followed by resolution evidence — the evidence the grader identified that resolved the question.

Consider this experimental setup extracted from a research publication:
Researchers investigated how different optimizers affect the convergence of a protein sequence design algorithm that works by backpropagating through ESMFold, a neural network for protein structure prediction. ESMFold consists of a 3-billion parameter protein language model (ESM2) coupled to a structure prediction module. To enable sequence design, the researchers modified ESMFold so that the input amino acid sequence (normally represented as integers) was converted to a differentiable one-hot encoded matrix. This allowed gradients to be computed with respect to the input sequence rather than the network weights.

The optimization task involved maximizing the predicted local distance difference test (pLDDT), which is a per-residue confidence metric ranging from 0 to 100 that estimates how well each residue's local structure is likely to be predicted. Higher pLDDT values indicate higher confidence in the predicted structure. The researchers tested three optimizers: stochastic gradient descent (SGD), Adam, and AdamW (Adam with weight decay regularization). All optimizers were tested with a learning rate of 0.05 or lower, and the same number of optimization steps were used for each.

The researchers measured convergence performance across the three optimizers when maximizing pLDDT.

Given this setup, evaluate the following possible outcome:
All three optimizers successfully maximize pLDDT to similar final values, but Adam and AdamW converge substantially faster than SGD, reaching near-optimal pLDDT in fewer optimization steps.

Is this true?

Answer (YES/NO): NO